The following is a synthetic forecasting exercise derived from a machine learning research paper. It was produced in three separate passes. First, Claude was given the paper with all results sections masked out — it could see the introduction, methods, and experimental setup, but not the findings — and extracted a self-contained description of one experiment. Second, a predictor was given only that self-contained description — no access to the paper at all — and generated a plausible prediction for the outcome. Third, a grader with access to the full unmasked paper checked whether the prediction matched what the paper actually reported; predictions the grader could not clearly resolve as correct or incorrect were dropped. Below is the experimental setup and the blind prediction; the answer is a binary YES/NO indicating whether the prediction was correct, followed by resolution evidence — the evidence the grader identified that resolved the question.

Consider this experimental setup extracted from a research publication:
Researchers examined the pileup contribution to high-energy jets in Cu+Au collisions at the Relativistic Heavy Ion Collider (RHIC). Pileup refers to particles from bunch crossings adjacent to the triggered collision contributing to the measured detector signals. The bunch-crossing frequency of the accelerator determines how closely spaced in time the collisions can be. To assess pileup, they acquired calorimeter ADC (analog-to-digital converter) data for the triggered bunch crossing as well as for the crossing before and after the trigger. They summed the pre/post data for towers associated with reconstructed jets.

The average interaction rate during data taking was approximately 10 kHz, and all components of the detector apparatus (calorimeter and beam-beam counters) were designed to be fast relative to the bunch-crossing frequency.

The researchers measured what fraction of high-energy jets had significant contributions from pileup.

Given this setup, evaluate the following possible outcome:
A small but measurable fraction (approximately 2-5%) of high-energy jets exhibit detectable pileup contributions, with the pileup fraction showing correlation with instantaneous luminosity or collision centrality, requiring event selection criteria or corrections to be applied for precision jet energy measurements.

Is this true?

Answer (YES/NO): NO